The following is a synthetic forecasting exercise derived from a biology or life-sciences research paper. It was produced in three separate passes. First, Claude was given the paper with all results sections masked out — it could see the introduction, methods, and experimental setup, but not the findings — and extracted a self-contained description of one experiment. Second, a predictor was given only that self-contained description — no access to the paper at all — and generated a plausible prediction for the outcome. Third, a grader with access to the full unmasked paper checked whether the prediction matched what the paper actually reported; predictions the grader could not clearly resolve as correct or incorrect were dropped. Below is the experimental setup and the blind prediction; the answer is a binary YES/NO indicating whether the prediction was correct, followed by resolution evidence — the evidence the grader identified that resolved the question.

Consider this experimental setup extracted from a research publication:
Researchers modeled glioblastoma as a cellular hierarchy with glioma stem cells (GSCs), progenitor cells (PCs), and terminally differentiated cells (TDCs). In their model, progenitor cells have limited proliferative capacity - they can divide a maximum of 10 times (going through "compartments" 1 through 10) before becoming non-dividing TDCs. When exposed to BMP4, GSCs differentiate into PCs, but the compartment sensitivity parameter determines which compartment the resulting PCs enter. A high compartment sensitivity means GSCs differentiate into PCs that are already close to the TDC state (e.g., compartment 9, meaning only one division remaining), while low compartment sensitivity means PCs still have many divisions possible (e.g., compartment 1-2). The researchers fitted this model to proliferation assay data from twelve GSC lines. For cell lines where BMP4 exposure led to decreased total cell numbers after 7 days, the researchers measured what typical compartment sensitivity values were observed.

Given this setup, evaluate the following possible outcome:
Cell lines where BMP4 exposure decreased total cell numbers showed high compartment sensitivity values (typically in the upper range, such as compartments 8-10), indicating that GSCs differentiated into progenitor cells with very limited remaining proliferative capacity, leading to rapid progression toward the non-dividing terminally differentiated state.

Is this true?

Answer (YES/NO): NO